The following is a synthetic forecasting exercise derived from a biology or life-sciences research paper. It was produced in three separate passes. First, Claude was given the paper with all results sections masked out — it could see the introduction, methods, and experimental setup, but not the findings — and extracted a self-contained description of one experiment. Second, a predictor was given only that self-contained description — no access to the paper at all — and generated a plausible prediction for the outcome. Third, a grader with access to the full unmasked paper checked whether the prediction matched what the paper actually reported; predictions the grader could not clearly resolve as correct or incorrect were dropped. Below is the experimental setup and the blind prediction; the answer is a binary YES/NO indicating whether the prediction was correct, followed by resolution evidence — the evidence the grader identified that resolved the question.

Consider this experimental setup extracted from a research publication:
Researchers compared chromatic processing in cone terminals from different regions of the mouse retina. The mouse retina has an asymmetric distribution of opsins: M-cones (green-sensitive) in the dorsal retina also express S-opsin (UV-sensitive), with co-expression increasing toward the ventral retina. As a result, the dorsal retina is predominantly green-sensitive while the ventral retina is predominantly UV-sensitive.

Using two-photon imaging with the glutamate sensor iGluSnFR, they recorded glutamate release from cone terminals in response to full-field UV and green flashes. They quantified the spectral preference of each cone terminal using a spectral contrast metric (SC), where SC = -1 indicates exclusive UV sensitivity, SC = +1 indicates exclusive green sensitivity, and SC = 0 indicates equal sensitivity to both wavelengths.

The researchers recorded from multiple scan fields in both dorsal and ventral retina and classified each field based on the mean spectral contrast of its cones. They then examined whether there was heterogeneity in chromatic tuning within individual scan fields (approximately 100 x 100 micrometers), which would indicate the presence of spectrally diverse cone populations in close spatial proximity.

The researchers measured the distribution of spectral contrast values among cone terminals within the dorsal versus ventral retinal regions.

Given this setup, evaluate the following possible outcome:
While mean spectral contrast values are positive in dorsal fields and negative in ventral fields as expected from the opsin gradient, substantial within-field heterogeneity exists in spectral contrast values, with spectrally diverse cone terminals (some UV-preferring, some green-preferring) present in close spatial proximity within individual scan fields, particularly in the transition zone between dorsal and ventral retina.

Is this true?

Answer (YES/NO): NO